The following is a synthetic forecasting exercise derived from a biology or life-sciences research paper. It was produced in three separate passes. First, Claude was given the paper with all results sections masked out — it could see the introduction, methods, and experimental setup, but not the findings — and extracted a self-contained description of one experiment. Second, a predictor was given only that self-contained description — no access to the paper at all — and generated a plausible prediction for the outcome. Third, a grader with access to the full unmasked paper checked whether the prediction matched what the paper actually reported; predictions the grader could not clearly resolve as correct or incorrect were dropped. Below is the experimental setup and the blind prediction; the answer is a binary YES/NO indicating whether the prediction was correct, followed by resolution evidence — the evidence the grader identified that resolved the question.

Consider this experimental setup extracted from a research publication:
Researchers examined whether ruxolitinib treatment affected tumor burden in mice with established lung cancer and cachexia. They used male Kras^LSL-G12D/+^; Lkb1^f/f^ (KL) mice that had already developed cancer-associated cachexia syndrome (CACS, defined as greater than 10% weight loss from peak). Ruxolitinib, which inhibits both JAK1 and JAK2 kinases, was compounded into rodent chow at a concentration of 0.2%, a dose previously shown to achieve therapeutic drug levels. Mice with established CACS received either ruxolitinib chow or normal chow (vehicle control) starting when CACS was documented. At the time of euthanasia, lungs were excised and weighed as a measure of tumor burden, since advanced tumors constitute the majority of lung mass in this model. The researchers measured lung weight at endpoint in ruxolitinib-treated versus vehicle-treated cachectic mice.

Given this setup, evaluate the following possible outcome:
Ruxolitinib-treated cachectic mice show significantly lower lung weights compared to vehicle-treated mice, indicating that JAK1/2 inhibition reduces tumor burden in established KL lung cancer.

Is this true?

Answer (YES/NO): NO